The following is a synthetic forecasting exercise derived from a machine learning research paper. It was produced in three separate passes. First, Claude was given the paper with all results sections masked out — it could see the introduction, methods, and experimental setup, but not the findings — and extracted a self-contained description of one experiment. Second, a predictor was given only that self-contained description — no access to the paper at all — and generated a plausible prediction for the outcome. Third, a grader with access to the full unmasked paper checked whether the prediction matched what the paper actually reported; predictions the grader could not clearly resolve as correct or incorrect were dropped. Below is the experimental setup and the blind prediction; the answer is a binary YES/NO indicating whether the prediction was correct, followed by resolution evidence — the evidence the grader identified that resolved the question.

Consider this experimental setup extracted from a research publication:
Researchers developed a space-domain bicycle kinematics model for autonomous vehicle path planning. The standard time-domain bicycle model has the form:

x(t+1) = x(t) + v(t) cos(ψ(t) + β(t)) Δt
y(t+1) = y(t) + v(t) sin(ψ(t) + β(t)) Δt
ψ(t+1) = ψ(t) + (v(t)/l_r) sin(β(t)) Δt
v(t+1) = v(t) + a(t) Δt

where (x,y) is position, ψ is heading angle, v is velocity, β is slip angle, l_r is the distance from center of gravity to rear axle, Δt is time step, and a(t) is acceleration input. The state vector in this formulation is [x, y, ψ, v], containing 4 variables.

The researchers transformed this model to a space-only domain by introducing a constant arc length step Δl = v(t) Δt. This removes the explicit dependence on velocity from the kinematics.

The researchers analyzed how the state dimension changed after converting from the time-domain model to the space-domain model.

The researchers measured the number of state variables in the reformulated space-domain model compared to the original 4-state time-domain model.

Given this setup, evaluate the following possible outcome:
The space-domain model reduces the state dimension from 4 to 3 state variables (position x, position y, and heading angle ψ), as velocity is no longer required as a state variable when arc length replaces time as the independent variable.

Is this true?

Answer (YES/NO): YES